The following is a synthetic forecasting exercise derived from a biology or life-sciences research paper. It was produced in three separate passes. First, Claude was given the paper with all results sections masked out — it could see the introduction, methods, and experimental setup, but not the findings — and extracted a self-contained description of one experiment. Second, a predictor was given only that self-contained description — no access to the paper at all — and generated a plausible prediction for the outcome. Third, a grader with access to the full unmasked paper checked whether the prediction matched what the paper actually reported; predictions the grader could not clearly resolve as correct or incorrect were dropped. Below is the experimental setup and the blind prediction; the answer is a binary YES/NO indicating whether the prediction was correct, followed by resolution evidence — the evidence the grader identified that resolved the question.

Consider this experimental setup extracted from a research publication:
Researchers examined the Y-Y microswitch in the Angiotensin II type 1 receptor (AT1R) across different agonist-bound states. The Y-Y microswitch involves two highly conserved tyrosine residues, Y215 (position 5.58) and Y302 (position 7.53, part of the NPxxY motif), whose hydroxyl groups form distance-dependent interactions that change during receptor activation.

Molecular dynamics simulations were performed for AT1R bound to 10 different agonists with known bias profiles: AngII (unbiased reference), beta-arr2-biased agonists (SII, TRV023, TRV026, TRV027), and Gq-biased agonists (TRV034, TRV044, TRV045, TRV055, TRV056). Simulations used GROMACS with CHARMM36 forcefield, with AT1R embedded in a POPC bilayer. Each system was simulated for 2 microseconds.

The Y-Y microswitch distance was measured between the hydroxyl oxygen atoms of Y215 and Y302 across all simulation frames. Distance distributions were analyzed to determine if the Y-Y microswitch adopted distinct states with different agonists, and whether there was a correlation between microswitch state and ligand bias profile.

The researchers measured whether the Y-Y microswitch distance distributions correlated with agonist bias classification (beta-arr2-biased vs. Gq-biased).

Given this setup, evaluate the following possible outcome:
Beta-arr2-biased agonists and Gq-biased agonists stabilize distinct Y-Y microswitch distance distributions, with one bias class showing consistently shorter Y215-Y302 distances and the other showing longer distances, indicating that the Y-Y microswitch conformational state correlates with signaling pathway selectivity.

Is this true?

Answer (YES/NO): NO